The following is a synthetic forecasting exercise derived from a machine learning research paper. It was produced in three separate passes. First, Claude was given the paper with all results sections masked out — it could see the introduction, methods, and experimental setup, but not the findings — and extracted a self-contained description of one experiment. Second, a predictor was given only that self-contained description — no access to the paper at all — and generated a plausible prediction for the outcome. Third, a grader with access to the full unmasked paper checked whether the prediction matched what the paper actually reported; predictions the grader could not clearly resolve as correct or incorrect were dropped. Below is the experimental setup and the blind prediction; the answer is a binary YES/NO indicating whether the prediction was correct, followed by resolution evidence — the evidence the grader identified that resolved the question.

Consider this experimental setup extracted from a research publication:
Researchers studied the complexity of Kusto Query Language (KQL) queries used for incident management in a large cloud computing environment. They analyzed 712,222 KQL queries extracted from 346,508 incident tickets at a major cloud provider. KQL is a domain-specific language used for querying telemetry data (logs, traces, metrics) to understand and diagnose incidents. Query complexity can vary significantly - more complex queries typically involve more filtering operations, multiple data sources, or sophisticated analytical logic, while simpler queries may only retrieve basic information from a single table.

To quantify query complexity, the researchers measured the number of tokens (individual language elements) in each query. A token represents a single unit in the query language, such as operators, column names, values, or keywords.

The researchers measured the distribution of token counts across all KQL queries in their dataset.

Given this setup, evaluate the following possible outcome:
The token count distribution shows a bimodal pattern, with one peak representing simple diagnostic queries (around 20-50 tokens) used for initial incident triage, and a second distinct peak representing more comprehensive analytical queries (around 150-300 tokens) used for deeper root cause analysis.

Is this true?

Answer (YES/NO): NO